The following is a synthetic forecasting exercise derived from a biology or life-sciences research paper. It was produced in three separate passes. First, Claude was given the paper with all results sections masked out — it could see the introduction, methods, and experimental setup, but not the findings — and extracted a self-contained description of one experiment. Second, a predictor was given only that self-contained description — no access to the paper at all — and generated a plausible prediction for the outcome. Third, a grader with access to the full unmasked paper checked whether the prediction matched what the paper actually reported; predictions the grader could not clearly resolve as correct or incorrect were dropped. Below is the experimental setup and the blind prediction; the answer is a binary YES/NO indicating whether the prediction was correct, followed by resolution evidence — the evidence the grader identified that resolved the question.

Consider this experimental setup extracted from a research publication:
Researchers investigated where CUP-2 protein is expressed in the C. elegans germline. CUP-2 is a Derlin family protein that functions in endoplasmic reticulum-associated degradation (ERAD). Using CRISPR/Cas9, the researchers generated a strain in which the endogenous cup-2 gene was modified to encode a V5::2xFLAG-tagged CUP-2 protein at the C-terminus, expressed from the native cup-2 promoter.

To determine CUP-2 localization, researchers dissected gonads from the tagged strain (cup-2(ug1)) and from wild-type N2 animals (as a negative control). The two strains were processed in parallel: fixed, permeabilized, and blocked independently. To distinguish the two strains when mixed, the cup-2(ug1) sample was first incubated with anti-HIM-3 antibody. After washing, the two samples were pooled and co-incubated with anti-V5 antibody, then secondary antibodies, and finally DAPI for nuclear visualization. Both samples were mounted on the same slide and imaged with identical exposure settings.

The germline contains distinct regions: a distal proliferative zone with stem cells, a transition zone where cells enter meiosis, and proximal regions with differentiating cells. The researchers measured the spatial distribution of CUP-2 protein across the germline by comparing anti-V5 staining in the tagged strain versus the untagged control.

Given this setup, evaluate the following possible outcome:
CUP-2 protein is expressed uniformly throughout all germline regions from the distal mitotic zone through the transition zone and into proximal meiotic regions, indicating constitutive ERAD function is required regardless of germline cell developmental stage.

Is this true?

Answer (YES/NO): NO